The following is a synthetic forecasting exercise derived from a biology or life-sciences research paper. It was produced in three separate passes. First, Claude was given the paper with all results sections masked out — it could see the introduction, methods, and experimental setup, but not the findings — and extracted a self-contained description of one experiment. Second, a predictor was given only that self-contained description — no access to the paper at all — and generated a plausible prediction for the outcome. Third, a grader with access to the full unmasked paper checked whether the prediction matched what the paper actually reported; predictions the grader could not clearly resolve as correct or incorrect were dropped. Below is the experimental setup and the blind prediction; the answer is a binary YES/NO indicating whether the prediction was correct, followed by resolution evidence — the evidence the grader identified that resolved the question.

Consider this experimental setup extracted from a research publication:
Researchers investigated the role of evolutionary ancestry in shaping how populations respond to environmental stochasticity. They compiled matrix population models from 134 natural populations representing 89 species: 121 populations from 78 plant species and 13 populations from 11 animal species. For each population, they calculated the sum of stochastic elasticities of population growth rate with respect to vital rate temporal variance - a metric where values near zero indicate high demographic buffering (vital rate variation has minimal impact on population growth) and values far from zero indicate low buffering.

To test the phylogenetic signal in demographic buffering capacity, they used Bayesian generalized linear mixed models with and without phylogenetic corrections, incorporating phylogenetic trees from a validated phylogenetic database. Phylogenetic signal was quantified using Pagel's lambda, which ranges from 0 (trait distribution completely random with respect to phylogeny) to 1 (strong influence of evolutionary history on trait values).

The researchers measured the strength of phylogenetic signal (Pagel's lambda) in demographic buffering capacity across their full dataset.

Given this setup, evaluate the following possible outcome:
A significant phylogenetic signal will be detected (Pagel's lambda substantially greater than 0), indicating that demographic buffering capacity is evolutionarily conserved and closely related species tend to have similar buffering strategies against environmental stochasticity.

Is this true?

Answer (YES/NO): YES